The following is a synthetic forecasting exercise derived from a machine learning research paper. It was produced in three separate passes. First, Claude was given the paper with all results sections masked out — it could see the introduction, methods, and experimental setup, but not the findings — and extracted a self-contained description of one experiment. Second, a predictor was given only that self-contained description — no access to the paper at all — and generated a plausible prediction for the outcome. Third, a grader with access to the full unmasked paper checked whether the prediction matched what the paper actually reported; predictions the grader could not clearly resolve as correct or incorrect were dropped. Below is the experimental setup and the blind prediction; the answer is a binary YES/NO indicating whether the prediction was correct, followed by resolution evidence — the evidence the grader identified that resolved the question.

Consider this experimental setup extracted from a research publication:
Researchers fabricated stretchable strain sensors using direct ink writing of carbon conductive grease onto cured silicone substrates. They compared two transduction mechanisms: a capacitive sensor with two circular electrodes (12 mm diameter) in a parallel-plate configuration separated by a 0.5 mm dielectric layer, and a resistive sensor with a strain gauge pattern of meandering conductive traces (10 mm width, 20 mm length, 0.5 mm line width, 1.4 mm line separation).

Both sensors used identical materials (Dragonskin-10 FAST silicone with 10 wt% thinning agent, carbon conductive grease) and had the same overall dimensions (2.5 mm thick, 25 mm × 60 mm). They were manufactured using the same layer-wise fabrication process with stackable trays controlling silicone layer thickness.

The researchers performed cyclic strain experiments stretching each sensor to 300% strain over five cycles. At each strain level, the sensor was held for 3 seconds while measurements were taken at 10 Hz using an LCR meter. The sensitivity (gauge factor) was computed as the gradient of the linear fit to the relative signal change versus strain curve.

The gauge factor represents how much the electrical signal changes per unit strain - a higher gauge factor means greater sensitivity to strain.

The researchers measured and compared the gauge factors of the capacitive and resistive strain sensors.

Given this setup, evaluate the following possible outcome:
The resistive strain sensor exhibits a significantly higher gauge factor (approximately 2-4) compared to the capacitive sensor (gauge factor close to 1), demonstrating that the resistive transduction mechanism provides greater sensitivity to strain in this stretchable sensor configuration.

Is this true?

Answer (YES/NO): NO